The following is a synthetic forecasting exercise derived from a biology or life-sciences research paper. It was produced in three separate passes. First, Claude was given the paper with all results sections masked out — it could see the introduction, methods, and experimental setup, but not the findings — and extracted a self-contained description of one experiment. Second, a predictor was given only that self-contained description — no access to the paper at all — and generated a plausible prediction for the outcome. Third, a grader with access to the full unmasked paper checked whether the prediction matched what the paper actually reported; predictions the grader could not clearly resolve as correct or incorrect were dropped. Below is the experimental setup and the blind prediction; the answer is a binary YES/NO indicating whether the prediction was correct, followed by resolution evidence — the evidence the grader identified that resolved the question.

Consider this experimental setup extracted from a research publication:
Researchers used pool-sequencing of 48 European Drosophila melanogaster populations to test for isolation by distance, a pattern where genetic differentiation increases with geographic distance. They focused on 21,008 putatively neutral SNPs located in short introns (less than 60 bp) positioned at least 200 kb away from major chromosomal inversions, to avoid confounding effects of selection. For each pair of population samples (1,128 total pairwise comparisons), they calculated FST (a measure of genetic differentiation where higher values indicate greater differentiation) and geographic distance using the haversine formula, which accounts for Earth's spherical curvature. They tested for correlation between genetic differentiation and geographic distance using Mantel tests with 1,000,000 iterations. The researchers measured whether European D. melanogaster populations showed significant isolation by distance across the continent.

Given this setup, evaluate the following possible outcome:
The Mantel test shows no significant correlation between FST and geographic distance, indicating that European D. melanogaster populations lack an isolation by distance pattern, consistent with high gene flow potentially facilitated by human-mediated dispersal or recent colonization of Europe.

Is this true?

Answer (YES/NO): NO